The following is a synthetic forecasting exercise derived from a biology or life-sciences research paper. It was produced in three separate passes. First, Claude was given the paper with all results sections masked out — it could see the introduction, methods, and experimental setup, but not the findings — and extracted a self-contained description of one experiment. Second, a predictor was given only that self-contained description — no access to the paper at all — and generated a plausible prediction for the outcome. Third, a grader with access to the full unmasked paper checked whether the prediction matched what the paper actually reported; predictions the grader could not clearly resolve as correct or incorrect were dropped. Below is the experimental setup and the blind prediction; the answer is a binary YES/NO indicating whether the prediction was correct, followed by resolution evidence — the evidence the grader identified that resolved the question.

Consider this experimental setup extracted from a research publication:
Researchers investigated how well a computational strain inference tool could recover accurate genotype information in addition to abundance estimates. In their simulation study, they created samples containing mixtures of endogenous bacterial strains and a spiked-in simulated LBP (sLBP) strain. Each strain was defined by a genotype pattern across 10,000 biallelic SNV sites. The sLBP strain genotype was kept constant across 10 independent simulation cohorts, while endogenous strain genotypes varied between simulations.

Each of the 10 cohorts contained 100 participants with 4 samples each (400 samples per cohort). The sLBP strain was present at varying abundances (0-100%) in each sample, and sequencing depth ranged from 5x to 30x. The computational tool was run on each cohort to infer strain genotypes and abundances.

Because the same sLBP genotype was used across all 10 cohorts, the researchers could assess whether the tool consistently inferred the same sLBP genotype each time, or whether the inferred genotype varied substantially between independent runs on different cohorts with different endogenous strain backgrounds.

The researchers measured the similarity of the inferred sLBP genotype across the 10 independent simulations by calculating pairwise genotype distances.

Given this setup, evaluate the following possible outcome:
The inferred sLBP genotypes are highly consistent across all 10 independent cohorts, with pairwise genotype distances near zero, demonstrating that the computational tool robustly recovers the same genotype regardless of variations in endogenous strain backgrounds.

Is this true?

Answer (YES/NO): YES